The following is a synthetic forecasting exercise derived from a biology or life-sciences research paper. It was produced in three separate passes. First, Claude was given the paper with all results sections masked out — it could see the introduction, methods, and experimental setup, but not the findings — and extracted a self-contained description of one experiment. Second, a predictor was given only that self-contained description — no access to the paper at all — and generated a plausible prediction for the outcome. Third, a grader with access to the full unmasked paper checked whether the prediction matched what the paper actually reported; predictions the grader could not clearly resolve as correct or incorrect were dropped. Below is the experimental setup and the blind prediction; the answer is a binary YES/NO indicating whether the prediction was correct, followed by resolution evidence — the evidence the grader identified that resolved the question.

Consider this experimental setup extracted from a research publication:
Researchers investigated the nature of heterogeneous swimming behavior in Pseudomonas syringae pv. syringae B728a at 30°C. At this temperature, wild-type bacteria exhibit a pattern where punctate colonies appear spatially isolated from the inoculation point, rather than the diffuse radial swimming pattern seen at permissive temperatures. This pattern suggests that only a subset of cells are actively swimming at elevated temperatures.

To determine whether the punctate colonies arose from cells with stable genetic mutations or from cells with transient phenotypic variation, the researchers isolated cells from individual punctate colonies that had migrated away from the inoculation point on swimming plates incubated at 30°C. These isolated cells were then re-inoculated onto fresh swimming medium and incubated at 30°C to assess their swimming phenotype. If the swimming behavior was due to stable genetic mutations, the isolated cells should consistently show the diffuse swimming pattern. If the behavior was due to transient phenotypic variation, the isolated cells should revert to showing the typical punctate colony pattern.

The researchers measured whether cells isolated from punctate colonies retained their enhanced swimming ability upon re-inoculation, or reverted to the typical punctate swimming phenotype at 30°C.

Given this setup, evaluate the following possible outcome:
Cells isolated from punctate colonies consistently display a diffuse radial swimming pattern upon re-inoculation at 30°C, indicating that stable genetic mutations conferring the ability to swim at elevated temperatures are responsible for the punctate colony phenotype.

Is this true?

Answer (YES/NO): NO